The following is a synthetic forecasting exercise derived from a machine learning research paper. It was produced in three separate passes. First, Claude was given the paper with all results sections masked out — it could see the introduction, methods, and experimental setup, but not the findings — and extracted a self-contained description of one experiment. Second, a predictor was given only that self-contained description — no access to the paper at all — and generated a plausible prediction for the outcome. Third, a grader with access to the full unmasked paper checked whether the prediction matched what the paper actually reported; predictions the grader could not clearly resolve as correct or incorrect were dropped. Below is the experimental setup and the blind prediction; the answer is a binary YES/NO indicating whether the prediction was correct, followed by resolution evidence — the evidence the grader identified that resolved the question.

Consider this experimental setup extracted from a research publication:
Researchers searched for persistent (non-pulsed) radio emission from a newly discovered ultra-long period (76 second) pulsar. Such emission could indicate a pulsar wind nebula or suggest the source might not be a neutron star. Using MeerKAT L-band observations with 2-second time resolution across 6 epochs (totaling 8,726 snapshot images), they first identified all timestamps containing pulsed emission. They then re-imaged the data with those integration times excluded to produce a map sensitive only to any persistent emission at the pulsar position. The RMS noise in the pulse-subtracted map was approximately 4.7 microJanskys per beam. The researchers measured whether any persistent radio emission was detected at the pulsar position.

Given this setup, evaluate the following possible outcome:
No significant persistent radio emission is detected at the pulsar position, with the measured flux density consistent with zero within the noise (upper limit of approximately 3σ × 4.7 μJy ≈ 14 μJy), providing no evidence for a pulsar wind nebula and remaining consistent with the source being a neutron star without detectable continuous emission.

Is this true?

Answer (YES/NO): NO